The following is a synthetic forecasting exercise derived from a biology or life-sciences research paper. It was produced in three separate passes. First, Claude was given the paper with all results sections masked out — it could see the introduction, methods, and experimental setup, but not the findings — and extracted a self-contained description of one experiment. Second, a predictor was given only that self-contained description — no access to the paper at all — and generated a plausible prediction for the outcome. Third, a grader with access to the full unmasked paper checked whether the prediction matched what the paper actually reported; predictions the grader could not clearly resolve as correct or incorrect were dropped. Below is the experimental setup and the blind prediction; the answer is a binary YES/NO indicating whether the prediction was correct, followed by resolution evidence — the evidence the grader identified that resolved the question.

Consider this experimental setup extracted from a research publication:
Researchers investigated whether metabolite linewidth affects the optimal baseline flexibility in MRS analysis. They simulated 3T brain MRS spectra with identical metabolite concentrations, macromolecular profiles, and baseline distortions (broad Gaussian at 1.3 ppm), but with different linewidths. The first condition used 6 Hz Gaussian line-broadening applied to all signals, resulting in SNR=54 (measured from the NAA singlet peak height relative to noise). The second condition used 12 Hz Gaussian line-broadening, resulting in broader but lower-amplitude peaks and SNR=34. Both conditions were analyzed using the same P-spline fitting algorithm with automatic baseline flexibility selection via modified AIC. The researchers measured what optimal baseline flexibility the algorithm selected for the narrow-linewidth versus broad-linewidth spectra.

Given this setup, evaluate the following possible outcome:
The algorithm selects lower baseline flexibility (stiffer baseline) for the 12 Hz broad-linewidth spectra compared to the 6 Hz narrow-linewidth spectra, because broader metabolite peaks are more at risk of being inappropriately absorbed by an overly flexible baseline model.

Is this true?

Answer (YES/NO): NO